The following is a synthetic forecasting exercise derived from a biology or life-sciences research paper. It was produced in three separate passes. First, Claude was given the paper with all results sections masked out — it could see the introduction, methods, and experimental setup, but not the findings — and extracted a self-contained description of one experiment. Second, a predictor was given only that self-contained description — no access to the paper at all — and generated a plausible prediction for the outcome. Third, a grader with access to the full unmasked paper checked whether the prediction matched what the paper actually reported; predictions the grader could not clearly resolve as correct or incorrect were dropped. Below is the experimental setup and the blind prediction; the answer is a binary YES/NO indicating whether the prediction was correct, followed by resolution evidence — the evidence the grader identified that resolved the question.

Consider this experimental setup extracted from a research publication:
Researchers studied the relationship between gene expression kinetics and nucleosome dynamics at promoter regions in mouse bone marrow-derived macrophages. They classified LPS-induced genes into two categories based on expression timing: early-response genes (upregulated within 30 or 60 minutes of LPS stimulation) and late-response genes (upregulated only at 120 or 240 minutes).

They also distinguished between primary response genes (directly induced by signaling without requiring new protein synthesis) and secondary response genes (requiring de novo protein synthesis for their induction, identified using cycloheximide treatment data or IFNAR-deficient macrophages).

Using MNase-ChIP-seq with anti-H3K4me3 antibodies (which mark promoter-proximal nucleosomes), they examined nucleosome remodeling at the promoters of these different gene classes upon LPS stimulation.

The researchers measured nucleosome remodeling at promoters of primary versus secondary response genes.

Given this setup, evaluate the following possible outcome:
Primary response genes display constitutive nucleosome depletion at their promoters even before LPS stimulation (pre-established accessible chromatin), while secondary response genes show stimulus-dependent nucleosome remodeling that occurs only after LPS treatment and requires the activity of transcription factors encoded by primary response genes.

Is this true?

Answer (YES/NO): NO